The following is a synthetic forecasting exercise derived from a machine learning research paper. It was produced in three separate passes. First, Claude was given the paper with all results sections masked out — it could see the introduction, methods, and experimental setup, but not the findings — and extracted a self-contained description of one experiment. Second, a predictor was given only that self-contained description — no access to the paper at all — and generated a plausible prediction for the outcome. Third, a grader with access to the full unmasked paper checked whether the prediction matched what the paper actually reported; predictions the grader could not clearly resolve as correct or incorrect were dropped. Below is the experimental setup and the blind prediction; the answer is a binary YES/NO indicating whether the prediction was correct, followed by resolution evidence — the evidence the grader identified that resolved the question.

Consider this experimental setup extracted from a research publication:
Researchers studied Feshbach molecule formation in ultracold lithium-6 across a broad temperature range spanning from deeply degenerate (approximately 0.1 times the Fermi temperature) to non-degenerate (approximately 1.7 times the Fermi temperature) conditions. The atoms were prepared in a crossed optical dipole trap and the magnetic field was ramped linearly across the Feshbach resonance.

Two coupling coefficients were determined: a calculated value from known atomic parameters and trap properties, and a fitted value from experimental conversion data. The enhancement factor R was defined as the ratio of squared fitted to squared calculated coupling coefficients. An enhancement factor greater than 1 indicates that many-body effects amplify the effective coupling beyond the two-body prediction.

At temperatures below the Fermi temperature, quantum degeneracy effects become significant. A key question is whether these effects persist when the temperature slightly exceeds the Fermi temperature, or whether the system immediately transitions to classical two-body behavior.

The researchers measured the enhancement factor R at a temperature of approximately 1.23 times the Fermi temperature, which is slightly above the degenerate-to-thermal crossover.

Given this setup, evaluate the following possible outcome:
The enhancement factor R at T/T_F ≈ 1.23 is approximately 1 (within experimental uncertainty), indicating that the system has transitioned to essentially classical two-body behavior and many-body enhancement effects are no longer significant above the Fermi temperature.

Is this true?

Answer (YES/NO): NO